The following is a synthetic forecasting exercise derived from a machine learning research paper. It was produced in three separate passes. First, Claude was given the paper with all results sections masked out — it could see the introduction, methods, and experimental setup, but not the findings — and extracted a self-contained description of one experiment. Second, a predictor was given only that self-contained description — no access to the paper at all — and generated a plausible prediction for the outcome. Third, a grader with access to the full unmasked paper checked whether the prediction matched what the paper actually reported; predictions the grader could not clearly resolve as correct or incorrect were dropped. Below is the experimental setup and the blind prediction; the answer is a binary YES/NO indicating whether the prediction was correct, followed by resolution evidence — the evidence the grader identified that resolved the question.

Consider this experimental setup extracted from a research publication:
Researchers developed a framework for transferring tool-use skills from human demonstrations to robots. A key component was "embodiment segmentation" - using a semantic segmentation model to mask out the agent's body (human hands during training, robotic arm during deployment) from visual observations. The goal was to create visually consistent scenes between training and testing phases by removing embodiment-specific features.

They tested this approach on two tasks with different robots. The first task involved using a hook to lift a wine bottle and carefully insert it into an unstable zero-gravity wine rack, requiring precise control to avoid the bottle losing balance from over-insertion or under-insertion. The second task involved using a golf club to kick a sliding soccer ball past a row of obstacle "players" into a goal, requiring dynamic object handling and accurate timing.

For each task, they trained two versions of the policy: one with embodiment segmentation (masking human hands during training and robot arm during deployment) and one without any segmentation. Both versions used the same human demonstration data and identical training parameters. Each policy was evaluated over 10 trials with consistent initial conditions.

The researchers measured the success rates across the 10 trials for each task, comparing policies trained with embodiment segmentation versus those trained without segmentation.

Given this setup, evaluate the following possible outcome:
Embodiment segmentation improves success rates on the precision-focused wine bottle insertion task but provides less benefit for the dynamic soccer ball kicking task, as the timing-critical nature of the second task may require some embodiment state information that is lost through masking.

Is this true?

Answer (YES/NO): YES